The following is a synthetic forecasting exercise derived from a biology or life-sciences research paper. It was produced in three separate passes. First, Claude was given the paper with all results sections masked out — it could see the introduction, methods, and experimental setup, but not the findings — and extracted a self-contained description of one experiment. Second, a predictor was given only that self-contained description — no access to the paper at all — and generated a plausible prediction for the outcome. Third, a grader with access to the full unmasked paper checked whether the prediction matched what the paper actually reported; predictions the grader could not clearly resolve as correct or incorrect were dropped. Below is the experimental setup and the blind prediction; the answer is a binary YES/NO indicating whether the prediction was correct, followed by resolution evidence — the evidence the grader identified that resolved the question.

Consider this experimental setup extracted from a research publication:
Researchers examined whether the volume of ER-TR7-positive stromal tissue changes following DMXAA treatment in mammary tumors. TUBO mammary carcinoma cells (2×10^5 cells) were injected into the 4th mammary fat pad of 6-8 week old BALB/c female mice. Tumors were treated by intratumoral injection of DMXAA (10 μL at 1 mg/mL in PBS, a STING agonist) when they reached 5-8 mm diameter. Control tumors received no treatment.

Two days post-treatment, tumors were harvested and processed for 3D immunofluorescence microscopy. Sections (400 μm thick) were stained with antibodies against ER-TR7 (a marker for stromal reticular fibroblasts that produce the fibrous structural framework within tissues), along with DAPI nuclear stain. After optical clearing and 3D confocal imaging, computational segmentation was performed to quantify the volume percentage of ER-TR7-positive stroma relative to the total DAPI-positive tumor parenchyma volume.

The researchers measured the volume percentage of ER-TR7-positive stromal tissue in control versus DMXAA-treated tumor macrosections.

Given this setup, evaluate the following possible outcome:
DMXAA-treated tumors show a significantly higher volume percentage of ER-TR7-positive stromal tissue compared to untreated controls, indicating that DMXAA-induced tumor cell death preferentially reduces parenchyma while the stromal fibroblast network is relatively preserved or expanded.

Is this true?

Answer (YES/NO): NO